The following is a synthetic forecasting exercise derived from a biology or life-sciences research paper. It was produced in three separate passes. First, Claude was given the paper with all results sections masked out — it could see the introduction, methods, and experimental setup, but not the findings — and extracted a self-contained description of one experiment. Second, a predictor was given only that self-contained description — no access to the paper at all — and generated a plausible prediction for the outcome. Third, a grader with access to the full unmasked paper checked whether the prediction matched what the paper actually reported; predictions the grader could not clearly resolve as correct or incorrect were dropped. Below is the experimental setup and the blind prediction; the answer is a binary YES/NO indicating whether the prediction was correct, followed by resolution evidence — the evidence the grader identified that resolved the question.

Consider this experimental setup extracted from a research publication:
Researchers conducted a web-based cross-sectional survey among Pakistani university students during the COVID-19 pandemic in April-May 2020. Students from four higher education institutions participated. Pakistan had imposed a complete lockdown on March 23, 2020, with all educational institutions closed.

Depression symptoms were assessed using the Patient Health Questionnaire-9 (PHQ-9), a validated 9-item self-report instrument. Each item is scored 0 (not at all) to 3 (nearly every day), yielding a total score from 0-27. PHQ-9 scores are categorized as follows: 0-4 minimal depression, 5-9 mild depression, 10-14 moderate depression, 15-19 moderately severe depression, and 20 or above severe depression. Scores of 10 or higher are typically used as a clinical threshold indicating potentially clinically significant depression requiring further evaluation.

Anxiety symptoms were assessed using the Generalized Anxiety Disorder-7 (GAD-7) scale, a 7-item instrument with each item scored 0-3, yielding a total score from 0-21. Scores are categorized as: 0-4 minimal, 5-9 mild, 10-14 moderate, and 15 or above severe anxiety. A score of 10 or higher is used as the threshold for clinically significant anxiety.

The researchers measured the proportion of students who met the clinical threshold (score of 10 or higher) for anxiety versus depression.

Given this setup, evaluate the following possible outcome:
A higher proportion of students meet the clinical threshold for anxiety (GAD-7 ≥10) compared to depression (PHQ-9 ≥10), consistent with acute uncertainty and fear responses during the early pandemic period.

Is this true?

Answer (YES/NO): NO